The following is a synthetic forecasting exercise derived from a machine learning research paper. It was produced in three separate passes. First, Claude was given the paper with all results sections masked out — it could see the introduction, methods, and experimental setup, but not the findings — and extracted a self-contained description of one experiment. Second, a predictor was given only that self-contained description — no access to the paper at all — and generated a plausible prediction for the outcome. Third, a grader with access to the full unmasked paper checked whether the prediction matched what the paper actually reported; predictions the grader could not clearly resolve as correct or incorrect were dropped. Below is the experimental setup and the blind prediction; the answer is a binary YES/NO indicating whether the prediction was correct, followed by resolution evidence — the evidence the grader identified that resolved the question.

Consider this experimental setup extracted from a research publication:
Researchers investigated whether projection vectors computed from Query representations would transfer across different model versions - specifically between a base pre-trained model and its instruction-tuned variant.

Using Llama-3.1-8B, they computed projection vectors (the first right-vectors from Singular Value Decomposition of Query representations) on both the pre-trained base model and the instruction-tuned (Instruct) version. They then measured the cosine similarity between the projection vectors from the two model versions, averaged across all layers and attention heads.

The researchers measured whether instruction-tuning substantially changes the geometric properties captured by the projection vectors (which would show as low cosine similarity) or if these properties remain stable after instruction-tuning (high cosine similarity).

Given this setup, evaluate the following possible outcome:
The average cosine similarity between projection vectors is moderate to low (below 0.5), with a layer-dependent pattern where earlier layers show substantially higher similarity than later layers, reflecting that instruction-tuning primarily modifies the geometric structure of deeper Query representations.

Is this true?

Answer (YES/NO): NO